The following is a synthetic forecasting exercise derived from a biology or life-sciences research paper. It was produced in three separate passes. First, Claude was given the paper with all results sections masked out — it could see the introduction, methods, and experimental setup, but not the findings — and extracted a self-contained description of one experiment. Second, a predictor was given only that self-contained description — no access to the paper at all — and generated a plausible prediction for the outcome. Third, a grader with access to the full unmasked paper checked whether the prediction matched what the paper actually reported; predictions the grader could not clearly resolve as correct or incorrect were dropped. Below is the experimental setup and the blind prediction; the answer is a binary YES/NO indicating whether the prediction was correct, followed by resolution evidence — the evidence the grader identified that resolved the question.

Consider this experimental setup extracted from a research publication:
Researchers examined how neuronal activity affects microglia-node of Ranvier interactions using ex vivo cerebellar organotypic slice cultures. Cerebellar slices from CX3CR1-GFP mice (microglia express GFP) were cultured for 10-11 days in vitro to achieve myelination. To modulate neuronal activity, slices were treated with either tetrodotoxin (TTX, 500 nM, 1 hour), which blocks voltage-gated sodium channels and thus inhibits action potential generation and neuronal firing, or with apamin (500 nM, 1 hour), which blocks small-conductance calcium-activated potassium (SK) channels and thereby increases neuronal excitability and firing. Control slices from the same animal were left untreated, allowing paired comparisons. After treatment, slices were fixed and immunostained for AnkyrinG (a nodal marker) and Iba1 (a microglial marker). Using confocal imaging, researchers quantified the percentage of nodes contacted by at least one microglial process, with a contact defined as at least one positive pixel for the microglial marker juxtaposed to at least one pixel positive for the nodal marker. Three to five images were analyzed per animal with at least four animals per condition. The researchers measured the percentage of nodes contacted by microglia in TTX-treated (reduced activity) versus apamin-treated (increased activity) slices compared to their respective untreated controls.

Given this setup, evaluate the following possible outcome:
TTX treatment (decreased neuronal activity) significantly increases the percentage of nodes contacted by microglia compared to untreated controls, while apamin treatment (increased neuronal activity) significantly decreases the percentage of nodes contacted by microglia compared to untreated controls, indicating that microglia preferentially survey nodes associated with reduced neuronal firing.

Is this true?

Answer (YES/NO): NO